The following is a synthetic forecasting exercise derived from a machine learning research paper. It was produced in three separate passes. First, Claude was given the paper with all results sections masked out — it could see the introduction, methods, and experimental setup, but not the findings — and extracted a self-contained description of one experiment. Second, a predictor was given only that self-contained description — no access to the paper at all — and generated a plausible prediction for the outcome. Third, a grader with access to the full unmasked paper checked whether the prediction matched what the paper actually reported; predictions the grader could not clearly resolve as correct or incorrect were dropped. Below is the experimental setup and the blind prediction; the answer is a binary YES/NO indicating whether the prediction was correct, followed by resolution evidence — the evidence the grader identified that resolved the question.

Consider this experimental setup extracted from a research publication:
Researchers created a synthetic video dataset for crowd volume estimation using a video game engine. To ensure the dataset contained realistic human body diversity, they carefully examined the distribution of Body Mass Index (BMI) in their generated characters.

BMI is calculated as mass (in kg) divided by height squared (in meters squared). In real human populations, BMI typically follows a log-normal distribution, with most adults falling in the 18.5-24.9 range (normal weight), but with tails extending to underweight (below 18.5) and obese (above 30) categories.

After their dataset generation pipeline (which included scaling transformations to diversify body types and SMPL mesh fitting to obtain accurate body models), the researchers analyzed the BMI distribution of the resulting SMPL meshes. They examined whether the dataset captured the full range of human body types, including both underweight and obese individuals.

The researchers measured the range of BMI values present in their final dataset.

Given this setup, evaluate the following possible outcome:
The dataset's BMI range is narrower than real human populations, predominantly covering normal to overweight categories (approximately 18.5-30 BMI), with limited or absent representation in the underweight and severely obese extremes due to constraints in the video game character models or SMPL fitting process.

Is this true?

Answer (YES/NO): NO